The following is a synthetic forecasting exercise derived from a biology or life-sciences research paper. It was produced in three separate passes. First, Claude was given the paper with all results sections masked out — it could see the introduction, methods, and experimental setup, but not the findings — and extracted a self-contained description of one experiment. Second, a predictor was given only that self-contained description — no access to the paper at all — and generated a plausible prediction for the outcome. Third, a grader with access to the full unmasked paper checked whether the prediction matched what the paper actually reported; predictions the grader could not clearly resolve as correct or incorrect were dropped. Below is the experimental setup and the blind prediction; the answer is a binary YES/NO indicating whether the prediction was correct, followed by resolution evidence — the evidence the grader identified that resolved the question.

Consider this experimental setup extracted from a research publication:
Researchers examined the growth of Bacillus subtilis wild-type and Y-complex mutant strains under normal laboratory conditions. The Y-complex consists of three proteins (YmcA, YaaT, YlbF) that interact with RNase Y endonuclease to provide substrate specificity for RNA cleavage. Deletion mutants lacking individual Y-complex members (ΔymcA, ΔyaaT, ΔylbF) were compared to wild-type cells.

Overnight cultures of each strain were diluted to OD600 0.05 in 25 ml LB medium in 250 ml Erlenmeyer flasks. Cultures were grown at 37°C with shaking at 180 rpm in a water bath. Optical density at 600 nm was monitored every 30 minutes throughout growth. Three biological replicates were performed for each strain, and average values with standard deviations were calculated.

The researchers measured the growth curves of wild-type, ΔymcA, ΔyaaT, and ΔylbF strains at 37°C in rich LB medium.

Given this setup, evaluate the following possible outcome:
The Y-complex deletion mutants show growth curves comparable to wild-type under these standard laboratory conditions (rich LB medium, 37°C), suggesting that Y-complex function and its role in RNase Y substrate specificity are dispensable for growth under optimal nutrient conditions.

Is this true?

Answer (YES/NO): NO